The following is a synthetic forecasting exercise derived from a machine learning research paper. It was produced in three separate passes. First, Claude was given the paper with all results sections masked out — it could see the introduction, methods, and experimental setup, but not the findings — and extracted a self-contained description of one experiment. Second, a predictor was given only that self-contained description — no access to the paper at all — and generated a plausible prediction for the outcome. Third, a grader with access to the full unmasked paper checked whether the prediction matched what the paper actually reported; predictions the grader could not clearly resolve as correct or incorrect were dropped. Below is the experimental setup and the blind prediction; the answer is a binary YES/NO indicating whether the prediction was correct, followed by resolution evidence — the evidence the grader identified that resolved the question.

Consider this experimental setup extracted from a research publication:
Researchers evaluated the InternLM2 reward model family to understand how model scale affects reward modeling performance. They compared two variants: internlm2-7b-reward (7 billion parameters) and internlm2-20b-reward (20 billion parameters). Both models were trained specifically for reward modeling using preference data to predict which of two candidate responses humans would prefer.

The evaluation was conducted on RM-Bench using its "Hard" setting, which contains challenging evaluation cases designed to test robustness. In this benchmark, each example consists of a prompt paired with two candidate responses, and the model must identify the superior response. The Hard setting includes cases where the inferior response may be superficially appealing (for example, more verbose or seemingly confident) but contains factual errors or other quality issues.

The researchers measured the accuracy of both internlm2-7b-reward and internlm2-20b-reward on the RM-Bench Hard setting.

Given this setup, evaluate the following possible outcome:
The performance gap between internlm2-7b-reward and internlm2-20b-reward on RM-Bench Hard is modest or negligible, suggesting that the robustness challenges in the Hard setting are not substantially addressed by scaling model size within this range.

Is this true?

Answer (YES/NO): NO